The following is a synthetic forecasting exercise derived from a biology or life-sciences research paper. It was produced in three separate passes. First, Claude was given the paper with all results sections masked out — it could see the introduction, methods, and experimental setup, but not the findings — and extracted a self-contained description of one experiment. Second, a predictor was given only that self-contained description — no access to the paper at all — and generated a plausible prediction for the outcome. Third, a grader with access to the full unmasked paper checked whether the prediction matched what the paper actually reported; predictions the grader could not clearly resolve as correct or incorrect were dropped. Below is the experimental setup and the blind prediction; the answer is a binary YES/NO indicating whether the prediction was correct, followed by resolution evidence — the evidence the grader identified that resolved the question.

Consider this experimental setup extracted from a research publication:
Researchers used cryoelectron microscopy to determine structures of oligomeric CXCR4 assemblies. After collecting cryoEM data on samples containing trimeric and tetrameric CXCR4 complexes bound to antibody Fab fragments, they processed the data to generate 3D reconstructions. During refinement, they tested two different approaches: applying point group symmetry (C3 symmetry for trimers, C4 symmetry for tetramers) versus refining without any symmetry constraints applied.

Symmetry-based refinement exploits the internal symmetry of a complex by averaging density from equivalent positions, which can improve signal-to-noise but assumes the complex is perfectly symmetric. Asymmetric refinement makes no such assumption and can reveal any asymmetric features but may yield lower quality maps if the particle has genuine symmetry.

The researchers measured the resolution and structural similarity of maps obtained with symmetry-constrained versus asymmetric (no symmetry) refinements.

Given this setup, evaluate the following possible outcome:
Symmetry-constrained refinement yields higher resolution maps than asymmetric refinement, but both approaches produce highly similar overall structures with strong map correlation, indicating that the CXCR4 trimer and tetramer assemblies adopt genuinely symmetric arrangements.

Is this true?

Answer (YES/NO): YES